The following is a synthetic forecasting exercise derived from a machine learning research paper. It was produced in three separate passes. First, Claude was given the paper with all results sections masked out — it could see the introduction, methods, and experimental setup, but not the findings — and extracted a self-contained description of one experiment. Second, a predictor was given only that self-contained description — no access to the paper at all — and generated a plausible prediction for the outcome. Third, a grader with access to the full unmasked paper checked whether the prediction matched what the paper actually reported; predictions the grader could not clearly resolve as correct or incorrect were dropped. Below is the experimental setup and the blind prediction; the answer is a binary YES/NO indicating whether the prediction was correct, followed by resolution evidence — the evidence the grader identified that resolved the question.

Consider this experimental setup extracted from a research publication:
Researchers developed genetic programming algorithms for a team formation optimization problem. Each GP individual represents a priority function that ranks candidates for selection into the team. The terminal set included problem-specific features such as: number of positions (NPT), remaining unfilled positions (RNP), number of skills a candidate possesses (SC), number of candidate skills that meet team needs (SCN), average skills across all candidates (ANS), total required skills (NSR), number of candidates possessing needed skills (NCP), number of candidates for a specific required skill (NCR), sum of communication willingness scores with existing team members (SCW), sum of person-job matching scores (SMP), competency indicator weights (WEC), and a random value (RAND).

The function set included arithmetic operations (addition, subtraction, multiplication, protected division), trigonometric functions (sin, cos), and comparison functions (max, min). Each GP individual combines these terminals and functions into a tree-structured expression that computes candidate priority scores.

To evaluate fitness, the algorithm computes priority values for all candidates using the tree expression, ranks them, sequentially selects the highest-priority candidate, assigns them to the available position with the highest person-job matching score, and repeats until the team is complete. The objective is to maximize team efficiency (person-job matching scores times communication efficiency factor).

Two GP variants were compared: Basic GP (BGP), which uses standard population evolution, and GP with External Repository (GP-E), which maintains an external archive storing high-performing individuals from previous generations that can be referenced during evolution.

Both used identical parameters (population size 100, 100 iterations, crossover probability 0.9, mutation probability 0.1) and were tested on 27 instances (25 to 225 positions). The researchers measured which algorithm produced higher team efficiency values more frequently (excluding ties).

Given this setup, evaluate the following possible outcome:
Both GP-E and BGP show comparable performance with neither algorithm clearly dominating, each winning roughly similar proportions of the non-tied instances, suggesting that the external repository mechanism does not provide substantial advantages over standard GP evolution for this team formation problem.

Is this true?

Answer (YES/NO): NO